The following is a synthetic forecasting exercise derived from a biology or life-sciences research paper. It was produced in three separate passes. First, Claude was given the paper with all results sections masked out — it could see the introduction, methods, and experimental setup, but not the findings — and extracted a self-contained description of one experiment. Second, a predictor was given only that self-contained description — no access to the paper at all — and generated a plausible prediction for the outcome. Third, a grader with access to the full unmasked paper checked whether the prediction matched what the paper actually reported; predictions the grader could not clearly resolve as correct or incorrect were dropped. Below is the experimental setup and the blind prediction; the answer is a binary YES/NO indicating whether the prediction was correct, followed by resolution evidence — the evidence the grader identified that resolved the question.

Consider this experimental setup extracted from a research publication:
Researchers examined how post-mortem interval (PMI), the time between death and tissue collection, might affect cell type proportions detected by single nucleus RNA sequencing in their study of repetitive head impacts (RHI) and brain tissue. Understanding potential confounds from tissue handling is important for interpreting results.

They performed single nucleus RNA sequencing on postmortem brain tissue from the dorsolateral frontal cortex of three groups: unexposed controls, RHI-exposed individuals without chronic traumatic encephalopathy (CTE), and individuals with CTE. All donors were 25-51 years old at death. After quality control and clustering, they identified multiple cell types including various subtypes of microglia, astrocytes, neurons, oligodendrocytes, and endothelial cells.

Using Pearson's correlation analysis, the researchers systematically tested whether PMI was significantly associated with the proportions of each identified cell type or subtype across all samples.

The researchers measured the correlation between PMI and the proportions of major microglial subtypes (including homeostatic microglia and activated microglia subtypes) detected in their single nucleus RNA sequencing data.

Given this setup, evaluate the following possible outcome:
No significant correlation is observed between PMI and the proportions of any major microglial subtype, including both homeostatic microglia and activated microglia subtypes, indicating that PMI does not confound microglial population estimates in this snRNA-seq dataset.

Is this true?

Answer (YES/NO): NO